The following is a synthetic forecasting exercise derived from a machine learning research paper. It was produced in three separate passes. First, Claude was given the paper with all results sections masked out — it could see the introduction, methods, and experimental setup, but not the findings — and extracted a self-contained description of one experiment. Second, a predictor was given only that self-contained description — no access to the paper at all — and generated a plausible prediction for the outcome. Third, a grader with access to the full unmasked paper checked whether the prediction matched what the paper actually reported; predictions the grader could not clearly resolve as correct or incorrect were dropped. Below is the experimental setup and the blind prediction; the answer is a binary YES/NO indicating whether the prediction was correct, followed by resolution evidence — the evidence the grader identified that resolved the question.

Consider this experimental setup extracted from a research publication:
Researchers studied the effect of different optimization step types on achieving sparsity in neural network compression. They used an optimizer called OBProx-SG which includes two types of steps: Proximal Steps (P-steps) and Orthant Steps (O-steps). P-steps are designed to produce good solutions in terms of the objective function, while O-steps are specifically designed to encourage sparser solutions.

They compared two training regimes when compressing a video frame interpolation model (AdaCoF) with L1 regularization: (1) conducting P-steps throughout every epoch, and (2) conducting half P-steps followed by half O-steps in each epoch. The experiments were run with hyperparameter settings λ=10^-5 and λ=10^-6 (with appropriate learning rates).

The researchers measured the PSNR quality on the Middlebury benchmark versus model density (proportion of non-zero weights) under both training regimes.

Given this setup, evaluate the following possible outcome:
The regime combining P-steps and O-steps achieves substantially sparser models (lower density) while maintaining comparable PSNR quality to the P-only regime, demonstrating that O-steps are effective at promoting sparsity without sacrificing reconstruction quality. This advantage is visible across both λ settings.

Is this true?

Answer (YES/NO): YES